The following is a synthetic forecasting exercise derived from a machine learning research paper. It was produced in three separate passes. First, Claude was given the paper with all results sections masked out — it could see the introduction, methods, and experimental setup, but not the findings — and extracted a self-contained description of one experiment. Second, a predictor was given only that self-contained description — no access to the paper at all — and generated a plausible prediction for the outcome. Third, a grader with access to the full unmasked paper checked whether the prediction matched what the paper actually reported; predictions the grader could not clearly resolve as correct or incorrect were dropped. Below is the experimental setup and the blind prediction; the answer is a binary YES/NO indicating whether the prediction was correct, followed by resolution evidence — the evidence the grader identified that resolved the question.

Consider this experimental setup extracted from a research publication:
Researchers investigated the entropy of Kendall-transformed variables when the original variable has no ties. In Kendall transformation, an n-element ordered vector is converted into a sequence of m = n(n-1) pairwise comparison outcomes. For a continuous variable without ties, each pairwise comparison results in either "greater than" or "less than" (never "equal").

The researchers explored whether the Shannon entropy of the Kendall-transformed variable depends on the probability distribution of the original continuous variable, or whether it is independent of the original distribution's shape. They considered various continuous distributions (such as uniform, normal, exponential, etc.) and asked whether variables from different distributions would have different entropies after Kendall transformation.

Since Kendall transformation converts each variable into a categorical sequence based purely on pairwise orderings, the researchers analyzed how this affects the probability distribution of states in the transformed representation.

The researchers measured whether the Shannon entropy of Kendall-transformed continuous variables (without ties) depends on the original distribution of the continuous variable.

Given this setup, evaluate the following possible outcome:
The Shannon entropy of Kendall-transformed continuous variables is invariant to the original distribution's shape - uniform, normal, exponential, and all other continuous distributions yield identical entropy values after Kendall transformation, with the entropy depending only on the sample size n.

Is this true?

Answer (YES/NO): NO